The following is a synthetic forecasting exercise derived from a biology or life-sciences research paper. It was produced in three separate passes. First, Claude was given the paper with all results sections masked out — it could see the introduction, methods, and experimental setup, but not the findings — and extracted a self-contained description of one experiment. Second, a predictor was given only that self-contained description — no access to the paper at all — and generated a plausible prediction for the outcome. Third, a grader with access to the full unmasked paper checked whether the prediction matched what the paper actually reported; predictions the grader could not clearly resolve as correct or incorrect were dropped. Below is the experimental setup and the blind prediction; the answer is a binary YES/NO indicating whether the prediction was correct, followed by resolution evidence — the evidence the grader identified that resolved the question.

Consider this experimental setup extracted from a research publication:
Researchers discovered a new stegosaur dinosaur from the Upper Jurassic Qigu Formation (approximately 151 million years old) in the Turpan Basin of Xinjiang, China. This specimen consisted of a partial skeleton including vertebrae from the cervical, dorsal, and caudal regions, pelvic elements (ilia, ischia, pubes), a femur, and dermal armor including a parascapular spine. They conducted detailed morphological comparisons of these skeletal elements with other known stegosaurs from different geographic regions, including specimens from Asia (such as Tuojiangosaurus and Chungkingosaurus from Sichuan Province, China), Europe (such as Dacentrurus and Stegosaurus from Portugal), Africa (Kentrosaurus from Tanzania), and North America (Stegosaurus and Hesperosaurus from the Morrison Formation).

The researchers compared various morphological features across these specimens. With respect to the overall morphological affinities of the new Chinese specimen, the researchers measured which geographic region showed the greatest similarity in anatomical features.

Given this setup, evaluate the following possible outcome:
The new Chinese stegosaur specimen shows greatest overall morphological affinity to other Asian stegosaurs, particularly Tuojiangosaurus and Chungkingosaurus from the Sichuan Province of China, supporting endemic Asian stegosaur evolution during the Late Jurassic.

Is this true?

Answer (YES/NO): NO